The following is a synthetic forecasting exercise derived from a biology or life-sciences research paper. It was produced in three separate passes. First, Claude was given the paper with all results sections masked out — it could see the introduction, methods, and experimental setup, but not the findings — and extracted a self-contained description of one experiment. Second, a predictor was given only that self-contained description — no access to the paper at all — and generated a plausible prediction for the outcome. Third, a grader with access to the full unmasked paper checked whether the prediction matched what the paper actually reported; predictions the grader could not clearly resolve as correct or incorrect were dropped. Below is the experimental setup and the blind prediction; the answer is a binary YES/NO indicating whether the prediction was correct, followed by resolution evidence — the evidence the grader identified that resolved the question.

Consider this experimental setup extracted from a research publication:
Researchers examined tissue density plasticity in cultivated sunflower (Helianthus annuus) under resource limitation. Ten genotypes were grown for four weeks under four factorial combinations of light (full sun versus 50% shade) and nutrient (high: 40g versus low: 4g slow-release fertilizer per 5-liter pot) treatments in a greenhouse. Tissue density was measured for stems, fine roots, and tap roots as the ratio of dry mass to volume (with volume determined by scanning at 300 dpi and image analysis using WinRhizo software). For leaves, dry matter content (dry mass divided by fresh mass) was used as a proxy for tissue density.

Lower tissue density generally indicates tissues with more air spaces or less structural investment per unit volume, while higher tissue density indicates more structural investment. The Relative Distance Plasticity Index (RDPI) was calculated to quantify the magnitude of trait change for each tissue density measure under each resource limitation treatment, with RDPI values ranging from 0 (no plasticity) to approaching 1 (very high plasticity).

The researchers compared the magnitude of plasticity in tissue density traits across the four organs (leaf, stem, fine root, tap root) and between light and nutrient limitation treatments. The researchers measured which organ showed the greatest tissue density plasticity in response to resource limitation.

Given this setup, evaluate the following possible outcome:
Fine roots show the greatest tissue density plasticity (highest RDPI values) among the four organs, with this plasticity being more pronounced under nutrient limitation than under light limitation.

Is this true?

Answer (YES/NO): NO